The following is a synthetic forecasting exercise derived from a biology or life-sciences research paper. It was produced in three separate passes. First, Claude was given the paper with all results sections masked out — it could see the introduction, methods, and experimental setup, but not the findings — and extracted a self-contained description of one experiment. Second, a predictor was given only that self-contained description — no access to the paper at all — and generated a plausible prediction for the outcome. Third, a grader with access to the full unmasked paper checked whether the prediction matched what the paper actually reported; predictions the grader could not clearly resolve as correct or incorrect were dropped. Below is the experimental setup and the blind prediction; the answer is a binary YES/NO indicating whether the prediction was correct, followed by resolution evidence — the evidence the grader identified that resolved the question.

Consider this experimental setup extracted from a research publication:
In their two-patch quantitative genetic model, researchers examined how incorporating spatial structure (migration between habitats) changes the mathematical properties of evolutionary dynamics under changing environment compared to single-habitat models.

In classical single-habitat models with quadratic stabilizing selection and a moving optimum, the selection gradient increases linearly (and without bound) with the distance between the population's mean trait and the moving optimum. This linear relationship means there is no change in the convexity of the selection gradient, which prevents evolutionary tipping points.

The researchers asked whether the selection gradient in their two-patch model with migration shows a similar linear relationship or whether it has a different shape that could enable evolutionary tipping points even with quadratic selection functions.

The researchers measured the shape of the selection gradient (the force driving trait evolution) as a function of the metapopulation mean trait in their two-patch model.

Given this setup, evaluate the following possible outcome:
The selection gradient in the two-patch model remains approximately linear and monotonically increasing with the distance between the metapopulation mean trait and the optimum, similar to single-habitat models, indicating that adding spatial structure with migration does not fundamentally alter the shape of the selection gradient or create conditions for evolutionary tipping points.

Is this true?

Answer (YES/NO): NO